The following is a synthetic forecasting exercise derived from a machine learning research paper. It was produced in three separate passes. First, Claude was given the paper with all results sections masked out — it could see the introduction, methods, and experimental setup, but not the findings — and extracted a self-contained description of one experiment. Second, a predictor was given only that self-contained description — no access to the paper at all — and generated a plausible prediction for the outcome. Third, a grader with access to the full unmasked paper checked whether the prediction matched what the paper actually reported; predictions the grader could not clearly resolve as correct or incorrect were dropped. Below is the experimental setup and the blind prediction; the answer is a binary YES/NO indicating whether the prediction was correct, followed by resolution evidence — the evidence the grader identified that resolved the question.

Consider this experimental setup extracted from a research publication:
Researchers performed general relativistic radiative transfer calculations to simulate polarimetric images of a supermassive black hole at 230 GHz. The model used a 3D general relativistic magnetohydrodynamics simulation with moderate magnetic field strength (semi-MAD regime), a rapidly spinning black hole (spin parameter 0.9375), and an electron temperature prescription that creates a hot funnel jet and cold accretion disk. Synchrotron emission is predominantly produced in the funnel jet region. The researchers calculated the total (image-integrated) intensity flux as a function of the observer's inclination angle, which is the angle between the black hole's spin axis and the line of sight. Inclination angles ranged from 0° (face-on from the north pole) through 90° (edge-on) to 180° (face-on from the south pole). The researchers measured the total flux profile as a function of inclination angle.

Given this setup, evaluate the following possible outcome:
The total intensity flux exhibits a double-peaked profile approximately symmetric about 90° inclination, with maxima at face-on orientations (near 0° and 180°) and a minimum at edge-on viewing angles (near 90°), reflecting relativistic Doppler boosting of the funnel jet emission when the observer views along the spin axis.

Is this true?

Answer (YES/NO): NO